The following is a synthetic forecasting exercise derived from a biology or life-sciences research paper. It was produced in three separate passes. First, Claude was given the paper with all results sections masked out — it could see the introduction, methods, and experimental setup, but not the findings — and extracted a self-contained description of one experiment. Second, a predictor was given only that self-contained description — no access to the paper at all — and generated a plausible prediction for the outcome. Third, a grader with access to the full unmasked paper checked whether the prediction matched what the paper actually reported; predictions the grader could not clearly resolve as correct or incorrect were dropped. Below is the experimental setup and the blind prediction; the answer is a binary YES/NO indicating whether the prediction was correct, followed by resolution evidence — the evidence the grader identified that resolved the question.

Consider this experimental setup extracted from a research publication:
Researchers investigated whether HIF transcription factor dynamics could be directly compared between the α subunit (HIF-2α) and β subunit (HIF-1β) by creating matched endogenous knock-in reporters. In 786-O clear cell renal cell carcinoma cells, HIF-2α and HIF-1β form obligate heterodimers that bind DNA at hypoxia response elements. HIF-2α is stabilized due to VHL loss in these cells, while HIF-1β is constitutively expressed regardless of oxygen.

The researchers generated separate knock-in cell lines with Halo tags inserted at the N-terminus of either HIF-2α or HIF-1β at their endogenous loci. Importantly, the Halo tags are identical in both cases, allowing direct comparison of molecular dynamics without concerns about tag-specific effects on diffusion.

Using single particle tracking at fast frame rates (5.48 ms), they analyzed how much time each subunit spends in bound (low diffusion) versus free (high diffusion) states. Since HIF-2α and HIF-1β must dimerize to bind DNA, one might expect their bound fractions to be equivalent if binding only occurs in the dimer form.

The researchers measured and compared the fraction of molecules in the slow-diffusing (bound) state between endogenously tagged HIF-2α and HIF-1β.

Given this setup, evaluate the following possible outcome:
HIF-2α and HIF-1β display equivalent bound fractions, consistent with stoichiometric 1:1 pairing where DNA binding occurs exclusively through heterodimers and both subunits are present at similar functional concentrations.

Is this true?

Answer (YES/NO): NO